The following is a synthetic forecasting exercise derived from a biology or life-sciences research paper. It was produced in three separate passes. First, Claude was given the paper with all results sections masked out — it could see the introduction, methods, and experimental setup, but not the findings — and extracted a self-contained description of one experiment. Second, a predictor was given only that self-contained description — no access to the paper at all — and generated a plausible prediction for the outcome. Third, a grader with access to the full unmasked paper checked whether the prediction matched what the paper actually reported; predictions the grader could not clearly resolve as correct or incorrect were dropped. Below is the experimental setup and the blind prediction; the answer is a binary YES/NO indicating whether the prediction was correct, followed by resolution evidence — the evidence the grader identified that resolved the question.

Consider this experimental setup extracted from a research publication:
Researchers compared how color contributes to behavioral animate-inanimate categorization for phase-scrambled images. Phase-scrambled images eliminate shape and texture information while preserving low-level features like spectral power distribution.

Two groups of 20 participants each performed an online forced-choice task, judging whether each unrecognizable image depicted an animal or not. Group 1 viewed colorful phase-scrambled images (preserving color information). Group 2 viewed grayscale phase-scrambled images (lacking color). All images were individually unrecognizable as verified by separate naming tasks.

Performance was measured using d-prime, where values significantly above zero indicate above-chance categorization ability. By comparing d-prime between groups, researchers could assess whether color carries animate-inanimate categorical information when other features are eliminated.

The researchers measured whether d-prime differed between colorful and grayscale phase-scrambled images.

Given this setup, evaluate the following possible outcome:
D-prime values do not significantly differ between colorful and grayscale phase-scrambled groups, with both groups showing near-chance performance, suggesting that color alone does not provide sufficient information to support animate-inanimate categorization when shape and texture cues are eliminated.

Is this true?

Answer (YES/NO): NO